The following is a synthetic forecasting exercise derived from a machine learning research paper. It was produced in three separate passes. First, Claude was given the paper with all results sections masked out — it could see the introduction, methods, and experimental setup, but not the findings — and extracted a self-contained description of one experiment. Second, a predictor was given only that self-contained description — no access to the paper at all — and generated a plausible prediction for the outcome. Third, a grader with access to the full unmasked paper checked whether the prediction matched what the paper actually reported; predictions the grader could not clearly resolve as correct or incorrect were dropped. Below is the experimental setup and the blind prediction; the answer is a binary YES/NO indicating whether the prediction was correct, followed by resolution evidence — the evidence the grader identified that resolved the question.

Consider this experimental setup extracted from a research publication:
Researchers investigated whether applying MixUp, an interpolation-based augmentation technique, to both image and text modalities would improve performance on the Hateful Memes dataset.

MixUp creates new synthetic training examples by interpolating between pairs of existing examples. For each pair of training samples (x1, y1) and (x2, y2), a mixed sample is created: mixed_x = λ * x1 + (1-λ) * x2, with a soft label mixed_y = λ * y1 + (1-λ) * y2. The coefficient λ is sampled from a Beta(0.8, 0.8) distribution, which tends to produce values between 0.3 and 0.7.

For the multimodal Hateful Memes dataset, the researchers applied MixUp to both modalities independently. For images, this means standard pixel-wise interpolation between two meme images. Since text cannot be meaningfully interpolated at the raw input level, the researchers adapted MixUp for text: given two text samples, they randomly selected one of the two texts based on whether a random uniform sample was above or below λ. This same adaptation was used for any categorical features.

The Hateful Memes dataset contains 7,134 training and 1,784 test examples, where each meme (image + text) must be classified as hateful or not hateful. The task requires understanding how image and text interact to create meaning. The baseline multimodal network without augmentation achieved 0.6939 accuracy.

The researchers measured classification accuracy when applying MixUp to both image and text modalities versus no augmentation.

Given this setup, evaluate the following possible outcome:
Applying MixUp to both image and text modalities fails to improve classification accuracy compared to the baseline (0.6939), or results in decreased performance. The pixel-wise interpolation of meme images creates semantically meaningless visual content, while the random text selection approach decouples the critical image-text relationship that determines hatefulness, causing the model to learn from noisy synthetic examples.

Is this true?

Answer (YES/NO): YES